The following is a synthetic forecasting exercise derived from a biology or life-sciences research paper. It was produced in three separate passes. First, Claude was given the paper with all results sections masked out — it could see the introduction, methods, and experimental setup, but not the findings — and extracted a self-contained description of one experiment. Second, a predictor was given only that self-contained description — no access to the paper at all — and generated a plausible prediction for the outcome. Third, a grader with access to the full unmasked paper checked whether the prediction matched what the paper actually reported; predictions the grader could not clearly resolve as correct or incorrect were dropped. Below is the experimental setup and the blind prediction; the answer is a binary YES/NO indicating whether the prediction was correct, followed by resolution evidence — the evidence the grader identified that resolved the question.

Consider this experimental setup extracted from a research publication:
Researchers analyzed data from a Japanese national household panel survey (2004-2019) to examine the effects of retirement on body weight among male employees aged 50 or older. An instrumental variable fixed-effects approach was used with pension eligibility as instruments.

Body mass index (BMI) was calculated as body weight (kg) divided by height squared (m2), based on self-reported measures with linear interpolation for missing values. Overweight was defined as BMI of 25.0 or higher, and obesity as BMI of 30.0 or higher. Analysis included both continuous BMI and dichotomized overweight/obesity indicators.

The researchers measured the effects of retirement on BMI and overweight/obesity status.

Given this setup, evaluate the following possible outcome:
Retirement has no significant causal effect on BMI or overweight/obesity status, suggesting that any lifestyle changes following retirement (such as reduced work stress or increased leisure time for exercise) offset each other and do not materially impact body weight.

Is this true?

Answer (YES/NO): YES